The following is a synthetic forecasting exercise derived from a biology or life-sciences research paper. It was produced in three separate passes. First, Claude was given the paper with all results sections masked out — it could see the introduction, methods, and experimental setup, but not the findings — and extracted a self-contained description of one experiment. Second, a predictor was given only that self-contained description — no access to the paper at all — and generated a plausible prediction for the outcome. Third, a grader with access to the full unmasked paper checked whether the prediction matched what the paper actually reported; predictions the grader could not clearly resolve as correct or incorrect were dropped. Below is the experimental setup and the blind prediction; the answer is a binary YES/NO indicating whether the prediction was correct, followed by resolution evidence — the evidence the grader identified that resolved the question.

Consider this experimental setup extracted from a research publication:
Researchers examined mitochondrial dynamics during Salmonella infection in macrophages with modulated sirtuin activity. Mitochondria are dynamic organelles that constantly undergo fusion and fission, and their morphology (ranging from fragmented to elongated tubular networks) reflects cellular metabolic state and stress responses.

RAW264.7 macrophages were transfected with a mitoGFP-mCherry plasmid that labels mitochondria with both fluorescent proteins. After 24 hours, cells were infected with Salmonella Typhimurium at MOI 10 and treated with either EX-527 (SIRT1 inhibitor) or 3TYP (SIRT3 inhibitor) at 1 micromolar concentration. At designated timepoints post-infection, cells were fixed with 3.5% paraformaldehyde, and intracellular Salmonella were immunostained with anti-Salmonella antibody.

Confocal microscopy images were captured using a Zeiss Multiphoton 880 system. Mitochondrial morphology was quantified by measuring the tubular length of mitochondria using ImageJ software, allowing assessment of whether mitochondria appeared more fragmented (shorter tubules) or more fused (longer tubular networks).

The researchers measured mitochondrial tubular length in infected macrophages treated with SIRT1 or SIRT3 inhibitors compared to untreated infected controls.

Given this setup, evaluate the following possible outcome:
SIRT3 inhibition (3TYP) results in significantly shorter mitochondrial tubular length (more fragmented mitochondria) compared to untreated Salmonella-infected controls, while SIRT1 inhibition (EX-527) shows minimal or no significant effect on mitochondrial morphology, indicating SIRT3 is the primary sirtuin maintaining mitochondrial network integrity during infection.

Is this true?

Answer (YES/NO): NO